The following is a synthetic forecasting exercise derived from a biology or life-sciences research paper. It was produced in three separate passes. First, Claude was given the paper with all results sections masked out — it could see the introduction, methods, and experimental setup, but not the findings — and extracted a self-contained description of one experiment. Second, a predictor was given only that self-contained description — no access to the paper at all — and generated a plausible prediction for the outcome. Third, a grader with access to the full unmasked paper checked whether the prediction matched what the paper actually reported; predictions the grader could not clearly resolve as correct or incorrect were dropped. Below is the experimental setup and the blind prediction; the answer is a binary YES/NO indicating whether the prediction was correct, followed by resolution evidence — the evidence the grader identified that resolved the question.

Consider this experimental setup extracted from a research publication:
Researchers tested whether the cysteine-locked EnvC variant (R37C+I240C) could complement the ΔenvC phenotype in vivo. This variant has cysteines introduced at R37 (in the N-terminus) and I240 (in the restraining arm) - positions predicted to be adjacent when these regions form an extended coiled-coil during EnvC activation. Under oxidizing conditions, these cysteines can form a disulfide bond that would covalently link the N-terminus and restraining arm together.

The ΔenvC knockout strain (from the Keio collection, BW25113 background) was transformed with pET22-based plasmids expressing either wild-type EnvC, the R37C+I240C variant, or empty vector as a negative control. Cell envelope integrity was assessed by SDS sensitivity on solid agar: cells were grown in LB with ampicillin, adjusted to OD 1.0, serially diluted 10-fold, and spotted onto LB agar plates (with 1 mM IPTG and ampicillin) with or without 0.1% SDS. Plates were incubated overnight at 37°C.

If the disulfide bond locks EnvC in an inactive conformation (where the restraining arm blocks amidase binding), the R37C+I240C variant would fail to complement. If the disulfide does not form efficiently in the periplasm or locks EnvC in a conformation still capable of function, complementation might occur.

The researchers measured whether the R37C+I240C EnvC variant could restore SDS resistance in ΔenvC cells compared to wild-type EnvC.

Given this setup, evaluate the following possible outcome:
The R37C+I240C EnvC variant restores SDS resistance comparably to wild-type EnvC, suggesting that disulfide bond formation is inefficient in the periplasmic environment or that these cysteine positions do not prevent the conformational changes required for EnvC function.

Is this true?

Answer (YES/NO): NO